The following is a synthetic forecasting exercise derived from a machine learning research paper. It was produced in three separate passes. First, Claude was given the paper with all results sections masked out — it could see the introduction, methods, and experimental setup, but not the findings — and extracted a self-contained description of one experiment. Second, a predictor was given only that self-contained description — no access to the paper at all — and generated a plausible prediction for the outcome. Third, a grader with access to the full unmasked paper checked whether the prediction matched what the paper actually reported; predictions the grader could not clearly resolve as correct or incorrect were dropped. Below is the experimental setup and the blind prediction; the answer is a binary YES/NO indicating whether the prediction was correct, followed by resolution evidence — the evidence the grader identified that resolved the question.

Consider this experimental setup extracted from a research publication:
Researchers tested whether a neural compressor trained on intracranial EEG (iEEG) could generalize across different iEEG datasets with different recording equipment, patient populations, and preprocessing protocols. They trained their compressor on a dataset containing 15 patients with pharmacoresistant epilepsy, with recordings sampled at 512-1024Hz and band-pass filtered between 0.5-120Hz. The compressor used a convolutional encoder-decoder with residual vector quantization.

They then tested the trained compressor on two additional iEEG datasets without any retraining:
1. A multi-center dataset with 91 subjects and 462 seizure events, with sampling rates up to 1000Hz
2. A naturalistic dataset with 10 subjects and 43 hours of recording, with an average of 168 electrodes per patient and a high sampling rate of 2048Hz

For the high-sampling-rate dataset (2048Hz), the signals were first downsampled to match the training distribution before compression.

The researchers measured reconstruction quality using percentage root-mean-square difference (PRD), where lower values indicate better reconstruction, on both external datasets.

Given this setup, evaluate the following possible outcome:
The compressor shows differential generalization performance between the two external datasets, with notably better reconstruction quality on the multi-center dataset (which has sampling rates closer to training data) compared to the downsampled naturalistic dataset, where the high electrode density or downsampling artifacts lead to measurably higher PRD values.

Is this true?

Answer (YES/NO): NO